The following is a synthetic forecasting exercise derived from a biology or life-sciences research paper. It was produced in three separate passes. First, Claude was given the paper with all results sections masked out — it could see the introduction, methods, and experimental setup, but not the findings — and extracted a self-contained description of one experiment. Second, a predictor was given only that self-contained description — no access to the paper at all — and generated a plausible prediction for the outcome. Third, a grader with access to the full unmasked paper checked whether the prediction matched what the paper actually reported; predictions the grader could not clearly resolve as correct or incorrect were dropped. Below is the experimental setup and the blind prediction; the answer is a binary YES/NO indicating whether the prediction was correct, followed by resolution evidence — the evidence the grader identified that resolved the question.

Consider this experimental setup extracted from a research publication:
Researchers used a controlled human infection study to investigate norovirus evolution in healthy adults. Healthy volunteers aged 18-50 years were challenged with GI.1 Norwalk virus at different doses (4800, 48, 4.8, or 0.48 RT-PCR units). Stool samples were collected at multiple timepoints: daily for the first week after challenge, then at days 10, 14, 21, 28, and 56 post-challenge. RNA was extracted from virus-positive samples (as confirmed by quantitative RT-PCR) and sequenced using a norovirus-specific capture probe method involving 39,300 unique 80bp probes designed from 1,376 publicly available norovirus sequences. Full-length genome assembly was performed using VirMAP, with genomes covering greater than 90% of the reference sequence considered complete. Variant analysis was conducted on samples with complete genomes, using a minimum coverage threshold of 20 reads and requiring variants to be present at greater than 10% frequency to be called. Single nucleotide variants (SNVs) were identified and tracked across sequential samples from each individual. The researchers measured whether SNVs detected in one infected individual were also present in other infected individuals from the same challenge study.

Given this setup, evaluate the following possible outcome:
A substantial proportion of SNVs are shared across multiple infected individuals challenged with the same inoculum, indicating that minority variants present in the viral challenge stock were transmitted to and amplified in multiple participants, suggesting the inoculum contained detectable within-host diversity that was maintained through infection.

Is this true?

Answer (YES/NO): NO